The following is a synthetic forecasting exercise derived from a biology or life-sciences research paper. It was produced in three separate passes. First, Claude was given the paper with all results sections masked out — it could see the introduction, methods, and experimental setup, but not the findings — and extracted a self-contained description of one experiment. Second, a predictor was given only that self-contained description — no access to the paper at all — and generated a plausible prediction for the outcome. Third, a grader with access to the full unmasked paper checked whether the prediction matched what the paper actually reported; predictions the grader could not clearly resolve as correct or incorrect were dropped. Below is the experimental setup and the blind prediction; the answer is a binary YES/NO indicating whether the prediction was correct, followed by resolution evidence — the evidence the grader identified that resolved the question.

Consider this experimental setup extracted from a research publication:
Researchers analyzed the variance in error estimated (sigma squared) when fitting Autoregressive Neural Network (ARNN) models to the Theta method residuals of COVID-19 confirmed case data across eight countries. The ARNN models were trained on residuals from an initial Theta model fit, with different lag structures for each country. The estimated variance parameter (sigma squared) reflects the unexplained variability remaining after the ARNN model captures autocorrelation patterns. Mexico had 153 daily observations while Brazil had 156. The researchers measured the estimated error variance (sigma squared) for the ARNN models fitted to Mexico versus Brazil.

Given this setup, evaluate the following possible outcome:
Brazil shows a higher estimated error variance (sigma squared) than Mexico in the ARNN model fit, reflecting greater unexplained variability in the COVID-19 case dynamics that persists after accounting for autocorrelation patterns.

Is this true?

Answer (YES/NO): YES